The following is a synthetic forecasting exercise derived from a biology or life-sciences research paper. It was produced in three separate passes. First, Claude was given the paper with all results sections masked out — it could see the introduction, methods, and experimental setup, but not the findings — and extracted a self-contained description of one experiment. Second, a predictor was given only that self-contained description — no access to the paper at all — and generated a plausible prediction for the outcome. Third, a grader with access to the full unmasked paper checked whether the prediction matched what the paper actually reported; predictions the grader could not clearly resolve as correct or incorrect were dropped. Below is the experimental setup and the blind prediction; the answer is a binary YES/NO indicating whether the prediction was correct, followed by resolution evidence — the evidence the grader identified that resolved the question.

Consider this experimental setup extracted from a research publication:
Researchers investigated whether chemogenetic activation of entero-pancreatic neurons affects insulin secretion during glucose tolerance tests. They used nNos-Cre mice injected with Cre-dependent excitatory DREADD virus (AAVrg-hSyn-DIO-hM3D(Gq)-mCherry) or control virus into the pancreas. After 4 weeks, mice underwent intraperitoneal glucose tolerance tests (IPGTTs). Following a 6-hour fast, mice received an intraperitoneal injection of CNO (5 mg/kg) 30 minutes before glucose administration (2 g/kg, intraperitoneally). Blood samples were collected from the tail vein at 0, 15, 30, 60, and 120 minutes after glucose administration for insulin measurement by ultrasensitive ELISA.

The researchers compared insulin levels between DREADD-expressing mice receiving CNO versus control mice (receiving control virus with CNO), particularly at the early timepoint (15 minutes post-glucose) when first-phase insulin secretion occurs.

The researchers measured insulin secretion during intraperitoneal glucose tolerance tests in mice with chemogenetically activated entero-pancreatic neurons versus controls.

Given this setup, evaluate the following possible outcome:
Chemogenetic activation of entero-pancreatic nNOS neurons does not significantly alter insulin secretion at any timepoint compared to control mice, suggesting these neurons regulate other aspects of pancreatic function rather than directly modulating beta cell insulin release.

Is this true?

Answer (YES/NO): NO